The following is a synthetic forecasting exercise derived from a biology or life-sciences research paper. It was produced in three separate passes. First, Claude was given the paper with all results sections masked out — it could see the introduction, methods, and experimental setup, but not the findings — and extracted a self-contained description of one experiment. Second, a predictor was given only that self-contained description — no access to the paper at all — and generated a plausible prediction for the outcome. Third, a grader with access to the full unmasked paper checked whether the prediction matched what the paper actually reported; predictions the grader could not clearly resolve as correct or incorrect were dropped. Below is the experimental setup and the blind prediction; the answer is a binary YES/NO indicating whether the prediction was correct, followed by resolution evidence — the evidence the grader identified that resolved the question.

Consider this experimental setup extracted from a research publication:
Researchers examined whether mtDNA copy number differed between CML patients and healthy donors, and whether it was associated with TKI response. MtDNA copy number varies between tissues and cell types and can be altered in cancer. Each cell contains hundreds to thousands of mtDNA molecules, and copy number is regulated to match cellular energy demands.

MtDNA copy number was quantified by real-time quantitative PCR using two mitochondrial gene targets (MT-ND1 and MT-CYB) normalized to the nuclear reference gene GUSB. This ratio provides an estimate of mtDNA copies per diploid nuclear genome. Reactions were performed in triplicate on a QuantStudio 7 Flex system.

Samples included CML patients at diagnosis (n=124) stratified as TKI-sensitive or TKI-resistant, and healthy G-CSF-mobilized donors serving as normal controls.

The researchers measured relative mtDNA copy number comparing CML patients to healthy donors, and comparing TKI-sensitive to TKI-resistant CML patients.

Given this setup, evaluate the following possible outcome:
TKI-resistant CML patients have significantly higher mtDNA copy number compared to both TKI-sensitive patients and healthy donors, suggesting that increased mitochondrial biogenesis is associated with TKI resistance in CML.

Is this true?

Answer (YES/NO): NO